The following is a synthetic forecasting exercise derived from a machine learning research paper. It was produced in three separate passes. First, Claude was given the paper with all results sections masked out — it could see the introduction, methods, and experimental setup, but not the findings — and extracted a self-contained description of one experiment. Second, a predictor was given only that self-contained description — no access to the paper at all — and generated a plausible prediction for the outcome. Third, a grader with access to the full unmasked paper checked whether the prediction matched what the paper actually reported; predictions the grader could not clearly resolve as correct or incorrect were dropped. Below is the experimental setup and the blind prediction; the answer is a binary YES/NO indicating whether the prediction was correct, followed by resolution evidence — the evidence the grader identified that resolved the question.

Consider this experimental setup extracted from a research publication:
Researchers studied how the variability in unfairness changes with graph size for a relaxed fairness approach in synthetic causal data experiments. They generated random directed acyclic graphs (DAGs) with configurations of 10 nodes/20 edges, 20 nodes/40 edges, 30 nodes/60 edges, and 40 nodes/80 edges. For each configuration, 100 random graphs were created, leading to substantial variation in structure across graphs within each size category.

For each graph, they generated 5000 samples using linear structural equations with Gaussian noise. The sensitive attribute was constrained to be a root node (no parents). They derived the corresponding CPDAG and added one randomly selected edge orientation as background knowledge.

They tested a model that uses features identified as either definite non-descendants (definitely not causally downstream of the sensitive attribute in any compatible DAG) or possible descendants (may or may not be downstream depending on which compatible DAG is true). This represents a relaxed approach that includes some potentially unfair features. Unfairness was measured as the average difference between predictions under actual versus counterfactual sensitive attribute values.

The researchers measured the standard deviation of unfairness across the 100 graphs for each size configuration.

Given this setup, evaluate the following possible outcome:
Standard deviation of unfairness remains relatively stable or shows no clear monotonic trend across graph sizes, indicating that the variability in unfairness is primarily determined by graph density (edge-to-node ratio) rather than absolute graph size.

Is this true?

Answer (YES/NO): NO